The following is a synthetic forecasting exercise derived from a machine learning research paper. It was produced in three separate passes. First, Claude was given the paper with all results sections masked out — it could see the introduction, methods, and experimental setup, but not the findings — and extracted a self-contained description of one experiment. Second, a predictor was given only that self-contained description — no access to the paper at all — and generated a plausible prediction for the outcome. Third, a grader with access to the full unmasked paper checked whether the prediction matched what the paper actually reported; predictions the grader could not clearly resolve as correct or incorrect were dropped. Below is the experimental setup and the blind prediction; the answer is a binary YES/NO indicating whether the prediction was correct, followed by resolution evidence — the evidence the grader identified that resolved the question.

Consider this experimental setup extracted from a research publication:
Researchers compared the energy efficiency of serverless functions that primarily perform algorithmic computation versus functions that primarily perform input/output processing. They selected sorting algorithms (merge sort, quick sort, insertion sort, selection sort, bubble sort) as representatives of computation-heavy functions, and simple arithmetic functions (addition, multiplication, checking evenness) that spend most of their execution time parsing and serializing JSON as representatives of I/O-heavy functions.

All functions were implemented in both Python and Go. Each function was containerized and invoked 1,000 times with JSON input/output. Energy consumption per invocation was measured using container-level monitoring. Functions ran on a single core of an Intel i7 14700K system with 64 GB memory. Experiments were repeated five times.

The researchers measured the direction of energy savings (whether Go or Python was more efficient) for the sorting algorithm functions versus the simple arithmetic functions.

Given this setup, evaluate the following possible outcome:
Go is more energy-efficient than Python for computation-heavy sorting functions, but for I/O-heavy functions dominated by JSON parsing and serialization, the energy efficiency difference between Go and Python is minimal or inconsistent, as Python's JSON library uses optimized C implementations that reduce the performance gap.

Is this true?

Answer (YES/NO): NO